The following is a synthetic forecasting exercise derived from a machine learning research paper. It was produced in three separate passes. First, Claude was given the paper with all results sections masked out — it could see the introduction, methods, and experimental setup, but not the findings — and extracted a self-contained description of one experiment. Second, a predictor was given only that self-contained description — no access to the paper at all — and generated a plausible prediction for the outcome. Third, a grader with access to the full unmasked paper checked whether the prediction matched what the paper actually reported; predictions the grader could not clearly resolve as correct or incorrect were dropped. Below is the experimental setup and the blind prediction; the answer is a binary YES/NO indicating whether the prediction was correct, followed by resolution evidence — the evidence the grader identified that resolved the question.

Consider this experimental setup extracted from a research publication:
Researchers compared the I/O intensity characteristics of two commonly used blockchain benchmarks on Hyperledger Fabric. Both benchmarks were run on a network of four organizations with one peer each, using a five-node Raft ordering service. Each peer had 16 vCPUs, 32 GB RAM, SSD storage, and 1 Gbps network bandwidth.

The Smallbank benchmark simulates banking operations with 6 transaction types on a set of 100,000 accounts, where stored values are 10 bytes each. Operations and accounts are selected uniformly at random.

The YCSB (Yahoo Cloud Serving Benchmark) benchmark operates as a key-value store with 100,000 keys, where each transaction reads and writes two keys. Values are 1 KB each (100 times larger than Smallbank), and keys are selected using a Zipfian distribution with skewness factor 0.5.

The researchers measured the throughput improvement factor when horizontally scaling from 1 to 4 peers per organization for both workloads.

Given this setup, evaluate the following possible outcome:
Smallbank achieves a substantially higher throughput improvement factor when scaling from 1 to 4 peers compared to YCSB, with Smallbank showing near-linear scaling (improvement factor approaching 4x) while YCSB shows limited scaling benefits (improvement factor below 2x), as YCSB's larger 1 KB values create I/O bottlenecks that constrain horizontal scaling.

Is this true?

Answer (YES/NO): NO